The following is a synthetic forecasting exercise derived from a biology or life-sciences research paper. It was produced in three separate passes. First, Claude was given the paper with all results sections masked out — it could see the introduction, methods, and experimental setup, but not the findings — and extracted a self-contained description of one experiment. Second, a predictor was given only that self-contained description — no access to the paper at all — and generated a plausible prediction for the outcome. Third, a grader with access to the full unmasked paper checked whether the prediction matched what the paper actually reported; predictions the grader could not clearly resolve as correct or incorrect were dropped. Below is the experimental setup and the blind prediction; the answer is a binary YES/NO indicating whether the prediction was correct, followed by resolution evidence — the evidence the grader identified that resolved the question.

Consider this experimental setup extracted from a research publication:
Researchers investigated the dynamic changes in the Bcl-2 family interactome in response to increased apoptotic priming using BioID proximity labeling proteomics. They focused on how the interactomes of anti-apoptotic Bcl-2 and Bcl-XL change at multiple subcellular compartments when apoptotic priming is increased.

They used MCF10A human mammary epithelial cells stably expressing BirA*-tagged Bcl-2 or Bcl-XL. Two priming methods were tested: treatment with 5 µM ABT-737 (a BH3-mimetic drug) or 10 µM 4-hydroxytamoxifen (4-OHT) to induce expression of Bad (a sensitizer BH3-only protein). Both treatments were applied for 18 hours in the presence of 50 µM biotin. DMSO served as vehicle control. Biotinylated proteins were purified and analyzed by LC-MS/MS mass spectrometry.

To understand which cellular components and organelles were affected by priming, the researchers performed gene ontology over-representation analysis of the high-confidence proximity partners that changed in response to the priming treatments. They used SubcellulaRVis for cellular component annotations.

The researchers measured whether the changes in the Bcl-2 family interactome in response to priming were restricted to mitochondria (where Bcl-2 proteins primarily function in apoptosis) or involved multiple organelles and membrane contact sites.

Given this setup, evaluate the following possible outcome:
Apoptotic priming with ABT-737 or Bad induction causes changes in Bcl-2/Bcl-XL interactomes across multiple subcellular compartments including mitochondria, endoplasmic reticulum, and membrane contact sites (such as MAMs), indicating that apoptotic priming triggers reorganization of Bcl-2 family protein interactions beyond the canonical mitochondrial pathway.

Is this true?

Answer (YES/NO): YES